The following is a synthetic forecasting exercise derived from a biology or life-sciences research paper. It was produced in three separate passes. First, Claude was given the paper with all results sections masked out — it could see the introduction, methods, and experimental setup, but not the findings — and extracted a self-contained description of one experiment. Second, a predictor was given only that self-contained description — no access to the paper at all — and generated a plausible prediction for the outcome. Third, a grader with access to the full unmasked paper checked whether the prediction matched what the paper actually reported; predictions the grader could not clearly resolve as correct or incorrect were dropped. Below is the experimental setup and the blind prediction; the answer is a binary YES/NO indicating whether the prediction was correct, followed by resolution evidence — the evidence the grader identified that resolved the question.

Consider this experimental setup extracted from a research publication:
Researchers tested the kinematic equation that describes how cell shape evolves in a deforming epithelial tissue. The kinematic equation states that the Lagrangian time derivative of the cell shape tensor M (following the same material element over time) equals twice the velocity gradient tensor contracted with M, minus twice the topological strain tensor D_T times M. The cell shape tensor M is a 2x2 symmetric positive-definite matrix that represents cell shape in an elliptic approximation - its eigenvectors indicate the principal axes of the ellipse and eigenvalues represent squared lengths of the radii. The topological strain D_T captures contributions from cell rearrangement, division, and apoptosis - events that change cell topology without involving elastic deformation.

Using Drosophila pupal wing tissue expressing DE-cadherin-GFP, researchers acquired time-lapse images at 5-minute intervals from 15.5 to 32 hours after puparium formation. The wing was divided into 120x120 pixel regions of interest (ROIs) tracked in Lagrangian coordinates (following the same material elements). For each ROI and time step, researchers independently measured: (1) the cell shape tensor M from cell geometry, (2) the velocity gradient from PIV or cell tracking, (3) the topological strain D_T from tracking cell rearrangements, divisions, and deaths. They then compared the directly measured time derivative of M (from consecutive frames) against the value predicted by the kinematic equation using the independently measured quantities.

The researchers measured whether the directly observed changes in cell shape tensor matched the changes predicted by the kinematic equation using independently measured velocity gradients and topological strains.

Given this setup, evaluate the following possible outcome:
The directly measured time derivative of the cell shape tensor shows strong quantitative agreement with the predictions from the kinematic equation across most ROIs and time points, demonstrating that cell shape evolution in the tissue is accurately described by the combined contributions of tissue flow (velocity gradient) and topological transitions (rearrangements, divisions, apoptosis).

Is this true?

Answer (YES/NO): YES